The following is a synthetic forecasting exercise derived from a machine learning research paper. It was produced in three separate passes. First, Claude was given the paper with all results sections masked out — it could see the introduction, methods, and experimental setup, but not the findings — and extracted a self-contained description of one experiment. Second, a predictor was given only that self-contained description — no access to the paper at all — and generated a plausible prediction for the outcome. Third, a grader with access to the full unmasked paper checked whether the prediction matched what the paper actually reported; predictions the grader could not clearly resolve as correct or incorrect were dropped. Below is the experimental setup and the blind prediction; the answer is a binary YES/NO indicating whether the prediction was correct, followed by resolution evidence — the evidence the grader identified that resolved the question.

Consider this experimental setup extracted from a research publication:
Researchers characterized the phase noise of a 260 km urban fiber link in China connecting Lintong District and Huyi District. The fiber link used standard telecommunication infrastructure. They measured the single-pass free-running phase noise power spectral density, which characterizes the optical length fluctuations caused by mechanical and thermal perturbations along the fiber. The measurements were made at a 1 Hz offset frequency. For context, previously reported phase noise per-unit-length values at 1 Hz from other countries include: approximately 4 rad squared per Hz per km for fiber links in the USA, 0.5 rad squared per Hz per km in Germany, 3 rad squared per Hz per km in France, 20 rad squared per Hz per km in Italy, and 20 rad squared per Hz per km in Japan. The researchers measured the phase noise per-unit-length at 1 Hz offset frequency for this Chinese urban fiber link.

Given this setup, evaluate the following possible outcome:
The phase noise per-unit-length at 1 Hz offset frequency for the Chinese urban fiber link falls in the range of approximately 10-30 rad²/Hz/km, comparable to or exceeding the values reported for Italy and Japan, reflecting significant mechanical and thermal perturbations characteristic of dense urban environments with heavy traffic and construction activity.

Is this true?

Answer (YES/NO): NO